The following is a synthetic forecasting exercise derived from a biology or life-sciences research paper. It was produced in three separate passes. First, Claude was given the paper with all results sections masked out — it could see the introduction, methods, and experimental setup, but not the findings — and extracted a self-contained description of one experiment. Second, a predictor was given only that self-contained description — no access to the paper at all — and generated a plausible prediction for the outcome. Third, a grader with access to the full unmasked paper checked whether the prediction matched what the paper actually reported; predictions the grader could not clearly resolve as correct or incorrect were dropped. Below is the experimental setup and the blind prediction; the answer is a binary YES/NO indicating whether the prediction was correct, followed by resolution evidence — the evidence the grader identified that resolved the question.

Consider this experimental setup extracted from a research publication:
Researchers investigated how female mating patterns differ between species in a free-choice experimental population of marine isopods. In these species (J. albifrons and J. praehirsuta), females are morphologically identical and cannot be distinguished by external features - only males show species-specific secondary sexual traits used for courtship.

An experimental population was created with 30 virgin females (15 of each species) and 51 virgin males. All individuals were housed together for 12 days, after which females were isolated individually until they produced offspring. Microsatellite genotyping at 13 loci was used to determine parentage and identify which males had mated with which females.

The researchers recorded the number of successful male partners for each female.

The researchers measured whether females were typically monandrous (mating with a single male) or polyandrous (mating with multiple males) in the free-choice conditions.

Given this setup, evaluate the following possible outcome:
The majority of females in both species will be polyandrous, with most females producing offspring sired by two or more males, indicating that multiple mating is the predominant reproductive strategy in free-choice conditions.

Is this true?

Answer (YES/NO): NO